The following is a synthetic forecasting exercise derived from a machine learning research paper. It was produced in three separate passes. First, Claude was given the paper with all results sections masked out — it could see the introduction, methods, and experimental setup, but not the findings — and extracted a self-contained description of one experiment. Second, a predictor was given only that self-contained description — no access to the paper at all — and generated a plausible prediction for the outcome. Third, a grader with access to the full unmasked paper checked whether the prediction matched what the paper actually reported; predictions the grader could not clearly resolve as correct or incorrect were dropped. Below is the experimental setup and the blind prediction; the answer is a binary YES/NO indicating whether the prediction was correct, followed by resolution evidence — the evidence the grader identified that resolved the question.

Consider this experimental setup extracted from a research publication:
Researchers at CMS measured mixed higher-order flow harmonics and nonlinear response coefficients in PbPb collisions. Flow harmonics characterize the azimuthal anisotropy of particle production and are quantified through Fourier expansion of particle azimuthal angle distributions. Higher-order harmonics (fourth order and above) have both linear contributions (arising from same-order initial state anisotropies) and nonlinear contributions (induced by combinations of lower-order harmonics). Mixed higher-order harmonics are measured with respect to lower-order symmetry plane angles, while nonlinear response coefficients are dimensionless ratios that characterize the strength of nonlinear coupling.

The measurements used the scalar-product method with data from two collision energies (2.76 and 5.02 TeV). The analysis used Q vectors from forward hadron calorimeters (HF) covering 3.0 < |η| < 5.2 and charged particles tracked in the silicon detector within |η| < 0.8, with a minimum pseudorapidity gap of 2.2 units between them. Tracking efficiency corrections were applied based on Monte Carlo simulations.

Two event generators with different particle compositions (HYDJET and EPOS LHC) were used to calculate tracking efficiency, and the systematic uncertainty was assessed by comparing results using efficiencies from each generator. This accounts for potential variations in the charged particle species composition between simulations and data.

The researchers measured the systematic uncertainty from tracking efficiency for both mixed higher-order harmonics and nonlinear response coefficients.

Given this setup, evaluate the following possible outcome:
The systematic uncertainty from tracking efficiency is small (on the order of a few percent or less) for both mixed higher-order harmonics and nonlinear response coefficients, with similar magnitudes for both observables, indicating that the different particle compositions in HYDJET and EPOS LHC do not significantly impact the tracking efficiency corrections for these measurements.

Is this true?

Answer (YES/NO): NO